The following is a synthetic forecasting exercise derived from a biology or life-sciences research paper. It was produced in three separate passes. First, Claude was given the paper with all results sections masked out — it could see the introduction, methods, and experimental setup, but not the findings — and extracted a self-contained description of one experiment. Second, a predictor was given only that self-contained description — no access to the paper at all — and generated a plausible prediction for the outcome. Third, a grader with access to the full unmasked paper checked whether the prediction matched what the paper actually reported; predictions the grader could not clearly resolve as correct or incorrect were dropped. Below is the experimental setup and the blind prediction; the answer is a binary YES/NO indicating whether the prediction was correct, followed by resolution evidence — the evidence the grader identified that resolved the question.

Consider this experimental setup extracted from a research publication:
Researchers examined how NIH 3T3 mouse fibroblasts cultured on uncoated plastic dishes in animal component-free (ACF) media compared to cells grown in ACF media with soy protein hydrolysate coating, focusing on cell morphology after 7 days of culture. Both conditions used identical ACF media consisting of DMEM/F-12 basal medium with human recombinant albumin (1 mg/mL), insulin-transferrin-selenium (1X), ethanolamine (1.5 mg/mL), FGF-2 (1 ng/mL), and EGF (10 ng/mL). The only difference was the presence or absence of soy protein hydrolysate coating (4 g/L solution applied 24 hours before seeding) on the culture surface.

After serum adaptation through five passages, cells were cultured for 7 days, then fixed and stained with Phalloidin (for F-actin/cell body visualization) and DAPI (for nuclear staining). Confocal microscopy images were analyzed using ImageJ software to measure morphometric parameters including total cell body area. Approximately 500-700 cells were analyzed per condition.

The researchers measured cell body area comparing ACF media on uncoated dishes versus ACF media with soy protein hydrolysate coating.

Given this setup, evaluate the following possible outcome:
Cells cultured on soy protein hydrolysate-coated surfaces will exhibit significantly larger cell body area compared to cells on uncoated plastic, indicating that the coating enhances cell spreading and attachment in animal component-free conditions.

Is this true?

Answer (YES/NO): YES